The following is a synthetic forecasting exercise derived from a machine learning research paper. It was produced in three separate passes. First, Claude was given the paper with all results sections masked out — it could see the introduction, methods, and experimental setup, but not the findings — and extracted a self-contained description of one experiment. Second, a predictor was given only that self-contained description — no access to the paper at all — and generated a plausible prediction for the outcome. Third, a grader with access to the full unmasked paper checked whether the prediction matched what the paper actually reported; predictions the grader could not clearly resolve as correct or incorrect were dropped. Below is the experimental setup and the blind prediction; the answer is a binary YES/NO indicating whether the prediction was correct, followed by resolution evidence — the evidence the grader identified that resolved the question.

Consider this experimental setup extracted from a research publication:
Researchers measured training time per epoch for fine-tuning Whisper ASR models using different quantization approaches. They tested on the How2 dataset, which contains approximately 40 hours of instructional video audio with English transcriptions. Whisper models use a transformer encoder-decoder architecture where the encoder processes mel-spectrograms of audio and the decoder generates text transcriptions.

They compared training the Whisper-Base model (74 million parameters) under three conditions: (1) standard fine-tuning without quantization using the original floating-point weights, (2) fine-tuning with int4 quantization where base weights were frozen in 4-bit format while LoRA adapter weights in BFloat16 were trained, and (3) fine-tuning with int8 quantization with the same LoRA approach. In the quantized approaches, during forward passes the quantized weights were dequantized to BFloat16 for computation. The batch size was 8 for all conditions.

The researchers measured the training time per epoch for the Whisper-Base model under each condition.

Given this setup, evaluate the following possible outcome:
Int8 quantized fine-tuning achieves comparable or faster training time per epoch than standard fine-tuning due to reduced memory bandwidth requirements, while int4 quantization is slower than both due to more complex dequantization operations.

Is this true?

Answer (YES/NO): NO